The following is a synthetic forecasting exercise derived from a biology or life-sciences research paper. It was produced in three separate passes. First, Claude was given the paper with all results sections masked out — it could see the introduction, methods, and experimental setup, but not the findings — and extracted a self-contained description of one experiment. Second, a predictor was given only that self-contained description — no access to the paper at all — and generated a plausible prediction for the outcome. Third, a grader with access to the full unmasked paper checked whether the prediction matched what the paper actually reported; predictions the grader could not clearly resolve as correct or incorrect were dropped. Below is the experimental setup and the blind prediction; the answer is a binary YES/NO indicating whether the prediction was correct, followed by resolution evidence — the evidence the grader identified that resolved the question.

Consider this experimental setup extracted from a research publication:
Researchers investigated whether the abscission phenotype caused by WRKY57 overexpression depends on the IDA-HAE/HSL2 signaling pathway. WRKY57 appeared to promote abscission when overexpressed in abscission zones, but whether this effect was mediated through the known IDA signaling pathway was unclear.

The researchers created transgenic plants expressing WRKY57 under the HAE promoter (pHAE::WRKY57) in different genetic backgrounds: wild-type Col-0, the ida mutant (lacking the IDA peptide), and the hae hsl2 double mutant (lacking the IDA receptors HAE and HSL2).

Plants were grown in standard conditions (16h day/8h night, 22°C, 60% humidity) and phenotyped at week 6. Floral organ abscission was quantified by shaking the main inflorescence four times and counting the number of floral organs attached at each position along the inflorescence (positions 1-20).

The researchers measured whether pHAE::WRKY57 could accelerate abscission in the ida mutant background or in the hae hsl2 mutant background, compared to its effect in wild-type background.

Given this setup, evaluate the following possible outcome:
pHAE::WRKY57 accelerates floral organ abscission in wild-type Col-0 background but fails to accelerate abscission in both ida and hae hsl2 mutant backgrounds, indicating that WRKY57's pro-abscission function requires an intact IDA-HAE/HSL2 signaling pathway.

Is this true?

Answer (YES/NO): NO